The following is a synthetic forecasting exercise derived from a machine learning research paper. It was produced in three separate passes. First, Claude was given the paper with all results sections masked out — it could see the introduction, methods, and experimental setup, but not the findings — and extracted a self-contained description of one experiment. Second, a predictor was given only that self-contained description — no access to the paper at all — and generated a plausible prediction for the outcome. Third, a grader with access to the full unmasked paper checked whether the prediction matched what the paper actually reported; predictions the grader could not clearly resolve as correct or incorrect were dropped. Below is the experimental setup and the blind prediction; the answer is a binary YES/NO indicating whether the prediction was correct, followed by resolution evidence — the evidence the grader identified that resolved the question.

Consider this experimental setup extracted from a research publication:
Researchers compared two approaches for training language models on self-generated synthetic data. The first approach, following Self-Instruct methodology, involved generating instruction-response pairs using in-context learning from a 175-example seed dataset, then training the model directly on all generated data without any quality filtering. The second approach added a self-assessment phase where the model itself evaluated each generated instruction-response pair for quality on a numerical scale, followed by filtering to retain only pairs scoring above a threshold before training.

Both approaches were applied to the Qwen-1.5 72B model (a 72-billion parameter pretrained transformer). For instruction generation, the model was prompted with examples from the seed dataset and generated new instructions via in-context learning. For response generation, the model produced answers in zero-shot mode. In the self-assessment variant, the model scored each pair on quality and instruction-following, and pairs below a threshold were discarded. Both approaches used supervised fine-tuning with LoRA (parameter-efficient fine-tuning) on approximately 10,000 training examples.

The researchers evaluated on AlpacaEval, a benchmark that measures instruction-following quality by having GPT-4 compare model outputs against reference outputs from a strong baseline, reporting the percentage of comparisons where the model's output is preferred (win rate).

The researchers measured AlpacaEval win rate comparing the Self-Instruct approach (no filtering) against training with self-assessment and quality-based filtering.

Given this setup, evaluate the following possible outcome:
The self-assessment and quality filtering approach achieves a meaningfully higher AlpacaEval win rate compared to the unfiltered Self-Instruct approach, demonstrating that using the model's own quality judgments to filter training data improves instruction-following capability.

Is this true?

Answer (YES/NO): YES